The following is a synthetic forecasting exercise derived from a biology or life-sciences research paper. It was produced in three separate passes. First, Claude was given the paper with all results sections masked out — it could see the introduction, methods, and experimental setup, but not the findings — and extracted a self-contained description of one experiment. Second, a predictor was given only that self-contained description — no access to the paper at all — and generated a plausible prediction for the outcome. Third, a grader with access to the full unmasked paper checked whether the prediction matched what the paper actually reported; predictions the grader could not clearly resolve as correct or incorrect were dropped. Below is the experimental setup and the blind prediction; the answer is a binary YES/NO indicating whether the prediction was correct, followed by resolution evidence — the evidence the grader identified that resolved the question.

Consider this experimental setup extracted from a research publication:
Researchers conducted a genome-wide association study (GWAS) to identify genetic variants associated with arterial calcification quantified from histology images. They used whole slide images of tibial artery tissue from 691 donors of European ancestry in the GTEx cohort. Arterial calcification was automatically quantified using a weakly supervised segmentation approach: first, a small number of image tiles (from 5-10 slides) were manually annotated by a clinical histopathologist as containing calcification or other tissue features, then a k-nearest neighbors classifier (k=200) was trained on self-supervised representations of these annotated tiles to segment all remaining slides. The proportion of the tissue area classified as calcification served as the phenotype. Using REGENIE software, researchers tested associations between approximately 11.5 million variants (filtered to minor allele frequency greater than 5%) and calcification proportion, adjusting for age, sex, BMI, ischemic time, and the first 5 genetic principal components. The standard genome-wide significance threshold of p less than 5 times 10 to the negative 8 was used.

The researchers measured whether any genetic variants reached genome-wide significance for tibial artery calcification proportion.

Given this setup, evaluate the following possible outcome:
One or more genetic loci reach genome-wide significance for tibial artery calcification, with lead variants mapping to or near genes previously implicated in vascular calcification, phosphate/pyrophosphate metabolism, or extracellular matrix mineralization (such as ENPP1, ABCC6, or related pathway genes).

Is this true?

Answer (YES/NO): NO